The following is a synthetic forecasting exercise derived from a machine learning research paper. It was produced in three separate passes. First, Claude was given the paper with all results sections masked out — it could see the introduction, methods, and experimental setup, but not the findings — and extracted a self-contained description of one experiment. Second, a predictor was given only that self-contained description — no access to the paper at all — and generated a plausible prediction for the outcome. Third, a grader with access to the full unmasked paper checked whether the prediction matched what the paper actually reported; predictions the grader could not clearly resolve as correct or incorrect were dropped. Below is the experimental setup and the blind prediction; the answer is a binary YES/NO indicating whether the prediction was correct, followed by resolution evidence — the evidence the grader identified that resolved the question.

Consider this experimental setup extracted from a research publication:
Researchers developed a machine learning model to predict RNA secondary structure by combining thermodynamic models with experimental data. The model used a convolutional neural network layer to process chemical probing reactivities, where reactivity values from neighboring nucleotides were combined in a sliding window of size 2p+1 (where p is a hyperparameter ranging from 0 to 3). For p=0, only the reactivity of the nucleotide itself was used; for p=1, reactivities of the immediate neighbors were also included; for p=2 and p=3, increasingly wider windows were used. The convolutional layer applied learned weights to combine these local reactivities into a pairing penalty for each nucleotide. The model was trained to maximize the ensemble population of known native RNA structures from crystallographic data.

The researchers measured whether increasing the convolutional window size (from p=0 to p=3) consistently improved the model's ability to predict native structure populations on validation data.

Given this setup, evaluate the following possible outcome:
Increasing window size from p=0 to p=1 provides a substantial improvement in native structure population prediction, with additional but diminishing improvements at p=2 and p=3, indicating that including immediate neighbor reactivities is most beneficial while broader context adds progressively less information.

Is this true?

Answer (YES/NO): NO